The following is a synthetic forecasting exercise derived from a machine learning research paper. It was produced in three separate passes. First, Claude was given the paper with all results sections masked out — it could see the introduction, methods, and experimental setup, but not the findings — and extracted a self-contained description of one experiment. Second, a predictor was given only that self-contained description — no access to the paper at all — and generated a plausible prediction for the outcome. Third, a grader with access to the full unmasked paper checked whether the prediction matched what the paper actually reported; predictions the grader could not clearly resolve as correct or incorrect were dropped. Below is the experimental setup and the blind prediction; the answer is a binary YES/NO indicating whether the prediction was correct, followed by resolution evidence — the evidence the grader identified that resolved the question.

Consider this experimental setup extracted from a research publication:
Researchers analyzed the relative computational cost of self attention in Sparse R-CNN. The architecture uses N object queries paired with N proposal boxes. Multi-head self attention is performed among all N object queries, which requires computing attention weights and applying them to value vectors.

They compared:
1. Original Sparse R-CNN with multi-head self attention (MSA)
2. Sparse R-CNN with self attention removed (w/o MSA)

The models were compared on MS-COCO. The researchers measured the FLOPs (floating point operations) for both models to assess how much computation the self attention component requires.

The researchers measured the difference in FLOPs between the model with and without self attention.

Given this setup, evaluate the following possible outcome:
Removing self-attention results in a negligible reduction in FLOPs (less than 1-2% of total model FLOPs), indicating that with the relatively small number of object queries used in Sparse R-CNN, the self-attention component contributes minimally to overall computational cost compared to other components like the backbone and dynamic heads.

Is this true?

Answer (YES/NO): YES